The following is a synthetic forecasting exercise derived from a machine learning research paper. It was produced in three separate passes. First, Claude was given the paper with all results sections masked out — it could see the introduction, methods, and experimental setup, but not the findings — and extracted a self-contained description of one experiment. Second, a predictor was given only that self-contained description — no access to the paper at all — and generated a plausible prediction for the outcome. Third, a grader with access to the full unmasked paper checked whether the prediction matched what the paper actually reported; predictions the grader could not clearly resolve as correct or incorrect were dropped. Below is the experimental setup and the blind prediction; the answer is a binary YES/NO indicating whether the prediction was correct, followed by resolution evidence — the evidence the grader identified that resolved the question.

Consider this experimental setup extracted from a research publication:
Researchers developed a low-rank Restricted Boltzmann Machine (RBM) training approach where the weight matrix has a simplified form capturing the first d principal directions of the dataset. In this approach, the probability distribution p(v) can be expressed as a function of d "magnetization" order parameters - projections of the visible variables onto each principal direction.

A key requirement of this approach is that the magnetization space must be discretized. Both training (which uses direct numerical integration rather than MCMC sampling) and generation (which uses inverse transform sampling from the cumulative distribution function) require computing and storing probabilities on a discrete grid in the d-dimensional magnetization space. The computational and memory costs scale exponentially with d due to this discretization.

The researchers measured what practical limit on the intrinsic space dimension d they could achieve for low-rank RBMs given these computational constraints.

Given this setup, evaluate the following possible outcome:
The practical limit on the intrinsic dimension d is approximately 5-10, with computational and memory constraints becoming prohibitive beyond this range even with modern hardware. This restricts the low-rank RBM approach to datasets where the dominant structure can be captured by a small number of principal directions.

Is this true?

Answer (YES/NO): NO